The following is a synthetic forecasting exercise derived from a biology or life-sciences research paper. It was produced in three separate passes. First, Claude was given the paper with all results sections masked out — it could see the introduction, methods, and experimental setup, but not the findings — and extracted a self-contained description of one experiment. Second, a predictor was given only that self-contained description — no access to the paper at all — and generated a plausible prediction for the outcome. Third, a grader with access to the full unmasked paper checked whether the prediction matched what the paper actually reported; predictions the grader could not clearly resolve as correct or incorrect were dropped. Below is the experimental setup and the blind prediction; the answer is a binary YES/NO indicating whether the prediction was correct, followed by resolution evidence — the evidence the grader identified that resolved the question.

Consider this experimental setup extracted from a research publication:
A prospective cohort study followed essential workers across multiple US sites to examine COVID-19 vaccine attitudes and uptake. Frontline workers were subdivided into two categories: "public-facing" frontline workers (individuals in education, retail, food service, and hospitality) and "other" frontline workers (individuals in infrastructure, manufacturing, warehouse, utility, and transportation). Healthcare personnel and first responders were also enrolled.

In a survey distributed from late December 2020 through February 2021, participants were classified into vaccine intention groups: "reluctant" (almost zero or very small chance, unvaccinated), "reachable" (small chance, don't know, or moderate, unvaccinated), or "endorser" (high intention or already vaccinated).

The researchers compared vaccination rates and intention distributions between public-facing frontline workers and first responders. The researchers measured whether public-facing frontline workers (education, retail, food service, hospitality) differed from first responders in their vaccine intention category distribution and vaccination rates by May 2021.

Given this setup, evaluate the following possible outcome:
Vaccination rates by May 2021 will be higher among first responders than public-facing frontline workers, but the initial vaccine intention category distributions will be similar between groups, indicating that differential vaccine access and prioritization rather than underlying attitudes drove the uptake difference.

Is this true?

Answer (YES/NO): NO